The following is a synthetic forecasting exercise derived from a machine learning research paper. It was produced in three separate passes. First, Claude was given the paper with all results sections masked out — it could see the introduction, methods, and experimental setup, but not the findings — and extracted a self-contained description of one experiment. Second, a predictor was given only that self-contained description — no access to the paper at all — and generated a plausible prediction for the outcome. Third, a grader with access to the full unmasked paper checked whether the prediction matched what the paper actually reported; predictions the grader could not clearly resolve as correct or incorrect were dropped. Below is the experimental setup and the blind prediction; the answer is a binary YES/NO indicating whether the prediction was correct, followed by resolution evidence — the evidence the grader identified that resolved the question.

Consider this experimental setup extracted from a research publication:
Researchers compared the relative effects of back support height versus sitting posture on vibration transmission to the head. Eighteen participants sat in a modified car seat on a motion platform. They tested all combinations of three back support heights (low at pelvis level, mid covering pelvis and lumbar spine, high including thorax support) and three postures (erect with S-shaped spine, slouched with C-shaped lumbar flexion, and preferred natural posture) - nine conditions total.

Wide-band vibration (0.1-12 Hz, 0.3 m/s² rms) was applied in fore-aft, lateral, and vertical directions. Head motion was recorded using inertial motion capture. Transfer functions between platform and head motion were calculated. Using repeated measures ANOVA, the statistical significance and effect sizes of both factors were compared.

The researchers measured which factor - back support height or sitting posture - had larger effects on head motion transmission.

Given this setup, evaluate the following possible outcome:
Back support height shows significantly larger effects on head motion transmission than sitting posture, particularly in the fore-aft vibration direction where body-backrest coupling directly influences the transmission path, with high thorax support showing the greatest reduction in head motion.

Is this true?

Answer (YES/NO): NO